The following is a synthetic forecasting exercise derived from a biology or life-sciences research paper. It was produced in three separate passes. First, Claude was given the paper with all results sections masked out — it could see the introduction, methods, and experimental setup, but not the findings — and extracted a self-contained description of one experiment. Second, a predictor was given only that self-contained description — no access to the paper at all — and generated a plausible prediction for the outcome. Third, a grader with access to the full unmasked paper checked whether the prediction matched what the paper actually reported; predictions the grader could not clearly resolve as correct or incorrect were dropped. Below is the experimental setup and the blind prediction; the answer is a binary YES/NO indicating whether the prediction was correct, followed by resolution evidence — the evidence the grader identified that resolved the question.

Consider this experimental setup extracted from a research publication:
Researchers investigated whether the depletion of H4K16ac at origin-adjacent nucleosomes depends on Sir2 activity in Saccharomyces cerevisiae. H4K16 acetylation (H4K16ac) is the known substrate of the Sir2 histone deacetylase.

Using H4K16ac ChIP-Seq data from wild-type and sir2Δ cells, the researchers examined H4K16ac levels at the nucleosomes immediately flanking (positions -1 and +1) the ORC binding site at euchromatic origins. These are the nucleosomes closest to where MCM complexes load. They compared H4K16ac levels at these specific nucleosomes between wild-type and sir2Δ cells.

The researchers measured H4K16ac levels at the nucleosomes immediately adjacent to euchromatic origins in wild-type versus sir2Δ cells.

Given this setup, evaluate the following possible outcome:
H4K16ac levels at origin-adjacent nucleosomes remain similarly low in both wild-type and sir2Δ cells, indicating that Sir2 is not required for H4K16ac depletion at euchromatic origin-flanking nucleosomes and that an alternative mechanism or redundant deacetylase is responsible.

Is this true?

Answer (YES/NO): NO